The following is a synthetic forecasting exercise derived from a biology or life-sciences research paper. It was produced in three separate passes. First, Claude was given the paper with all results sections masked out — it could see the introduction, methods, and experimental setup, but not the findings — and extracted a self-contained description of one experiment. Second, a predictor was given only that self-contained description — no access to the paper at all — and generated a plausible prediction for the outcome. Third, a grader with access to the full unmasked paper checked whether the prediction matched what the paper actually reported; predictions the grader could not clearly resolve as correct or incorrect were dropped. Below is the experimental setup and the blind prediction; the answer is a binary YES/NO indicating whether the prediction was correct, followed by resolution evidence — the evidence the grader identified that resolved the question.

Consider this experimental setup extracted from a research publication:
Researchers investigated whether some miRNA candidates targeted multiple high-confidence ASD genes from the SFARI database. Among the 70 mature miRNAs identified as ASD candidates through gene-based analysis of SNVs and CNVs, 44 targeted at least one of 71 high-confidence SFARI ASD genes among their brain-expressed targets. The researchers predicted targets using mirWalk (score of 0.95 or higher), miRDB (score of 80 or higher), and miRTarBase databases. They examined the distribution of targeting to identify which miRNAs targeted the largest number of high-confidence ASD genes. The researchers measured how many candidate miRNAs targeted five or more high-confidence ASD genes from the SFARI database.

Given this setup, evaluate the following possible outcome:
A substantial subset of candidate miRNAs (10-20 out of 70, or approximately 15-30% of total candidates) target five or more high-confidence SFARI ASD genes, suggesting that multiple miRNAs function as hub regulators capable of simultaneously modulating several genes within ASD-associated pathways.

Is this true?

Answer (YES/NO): NO